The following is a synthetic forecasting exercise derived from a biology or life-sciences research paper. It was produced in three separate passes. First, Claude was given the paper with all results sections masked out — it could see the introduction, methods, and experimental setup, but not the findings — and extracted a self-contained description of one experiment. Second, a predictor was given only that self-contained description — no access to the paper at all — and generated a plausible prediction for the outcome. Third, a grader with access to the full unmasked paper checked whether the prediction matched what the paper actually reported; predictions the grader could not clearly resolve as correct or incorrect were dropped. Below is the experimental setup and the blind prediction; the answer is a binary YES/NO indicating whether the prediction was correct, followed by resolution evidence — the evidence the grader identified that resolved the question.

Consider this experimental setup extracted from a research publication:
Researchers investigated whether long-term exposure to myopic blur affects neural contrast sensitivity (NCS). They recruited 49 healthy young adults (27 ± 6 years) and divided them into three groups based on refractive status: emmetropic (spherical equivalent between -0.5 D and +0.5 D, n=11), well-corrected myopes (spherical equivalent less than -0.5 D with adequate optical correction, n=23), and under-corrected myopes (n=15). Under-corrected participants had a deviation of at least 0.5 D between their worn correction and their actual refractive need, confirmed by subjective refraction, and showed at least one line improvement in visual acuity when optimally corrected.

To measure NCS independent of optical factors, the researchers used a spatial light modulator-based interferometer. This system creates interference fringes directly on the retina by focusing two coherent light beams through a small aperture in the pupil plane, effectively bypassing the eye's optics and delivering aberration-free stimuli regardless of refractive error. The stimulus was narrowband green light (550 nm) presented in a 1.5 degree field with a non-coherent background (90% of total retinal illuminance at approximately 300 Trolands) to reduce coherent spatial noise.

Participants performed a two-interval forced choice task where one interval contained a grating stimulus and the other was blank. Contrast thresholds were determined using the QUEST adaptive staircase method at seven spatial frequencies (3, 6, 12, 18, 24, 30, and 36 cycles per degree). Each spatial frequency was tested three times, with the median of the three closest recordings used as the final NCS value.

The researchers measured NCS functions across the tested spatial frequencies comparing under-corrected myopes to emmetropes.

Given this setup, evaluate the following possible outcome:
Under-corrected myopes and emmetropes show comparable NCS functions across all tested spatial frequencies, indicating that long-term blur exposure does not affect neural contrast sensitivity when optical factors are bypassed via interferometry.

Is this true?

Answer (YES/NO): YES